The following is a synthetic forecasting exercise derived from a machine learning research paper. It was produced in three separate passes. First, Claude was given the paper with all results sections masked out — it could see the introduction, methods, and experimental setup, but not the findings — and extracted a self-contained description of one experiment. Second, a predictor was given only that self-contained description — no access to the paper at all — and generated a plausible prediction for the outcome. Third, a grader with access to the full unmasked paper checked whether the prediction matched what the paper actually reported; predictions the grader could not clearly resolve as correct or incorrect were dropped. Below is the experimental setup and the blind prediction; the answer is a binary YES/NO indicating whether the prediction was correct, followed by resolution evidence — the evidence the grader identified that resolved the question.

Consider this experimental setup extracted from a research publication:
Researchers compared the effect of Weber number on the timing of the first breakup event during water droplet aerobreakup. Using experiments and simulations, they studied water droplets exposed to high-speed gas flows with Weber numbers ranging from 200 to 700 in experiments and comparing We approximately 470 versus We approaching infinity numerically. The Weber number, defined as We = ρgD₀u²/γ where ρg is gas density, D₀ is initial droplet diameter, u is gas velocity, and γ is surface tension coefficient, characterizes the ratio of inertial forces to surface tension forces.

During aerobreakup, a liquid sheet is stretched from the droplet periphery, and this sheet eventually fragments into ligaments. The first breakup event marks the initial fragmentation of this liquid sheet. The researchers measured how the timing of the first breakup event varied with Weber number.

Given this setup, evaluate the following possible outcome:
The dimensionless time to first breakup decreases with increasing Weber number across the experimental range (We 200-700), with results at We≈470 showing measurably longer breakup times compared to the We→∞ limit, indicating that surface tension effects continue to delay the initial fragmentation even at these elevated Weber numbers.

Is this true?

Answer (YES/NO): NO